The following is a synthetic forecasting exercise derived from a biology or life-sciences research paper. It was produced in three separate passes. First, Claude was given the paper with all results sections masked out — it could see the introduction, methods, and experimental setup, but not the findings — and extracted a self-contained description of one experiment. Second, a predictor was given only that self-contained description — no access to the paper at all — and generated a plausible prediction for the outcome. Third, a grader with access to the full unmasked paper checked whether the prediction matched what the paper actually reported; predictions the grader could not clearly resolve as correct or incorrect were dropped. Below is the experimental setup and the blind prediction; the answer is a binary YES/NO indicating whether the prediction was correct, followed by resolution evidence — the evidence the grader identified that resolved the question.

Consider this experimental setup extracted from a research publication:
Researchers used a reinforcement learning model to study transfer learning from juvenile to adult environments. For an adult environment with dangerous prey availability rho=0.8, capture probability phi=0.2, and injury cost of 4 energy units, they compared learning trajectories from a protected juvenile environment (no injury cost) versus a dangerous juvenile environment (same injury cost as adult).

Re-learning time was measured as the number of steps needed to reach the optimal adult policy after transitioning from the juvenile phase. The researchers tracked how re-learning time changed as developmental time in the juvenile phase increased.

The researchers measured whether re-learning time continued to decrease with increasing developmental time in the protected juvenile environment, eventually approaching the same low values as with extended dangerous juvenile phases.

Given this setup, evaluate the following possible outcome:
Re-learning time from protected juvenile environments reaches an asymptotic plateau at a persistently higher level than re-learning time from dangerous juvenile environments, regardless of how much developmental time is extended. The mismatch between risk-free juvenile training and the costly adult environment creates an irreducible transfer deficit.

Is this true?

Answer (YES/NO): YES